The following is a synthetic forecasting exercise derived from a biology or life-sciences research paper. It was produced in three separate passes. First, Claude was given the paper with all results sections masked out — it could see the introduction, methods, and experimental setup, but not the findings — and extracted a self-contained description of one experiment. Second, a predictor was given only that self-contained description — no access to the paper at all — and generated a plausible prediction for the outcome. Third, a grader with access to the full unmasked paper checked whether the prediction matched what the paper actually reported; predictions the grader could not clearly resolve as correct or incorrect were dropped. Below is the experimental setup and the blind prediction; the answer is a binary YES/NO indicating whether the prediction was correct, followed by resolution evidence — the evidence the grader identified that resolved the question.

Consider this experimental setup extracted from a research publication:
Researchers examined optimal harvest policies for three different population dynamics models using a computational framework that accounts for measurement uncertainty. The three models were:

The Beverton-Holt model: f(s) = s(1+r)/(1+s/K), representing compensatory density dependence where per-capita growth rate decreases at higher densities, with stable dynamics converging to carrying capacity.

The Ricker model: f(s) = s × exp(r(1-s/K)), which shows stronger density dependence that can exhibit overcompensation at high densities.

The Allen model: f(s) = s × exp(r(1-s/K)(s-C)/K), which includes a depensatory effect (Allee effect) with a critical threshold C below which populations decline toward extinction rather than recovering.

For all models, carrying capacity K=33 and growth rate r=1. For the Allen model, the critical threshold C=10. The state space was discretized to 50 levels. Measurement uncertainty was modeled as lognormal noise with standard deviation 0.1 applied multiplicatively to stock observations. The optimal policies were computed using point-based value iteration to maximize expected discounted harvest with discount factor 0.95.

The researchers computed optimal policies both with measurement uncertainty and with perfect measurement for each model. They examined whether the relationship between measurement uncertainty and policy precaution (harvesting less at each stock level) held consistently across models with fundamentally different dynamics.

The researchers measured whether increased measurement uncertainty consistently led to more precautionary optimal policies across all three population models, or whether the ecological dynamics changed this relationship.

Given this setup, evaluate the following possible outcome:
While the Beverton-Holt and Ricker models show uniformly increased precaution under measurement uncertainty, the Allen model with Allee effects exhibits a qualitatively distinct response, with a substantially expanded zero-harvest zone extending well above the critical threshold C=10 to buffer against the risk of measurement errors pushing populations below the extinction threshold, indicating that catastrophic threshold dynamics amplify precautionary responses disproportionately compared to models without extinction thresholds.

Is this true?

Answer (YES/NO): NO